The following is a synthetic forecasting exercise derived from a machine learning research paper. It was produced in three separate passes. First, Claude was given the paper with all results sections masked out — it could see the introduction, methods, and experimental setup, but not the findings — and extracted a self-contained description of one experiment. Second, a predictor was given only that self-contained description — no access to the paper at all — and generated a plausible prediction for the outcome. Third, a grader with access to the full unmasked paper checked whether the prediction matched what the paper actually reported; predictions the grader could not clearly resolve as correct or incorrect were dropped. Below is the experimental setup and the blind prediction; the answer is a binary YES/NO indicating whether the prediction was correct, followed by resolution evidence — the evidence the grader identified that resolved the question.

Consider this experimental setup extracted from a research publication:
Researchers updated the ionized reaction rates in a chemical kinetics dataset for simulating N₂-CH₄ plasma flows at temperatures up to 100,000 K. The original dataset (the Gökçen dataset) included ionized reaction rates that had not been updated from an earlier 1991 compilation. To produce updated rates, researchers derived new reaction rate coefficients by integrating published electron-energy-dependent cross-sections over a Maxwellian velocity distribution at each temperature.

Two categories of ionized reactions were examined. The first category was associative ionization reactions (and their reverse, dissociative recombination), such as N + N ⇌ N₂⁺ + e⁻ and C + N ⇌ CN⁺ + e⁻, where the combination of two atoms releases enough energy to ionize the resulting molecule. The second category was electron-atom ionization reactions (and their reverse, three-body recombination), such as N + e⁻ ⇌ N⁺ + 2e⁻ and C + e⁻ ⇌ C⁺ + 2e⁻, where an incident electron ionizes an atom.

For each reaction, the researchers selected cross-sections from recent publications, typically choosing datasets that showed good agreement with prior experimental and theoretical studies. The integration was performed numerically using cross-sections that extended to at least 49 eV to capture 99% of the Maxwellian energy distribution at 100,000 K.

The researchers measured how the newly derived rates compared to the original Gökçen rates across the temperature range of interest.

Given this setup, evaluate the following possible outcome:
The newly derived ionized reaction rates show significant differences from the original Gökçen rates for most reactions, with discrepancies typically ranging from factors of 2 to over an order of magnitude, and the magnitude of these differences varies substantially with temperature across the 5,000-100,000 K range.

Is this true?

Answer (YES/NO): NO